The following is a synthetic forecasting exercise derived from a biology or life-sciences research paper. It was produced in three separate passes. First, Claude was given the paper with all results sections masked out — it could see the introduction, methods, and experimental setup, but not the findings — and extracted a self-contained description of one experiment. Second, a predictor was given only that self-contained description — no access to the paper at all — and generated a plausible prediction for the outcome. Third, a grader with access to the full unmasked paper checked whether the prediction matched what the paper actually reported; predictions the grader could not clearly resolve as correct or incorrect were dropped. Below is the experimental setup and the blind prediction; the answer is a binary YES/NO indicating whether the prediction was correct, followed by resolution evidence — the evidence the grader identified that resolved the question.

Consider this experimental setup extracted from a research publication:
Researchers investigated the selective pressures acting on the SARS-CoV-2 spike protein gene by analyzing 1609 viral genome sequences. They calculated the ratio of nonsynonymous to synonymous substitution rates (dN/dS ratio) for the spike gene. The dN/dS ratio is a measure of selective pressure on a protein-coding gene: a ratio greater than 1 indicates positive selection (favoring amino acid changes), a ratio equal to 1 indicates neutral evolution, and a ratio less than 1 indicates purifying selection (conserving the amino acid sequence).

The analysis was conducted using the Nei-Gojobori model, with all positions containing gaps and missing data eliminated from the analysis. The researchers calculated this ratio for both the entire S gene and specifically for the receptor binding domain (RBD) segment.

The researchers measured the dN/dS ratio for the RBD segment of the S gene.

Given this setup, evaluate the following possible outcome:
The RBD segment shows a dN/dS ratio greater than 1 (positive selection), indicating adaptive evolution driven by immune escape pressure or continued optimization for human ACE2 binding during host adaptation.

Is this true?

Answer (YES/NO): YES